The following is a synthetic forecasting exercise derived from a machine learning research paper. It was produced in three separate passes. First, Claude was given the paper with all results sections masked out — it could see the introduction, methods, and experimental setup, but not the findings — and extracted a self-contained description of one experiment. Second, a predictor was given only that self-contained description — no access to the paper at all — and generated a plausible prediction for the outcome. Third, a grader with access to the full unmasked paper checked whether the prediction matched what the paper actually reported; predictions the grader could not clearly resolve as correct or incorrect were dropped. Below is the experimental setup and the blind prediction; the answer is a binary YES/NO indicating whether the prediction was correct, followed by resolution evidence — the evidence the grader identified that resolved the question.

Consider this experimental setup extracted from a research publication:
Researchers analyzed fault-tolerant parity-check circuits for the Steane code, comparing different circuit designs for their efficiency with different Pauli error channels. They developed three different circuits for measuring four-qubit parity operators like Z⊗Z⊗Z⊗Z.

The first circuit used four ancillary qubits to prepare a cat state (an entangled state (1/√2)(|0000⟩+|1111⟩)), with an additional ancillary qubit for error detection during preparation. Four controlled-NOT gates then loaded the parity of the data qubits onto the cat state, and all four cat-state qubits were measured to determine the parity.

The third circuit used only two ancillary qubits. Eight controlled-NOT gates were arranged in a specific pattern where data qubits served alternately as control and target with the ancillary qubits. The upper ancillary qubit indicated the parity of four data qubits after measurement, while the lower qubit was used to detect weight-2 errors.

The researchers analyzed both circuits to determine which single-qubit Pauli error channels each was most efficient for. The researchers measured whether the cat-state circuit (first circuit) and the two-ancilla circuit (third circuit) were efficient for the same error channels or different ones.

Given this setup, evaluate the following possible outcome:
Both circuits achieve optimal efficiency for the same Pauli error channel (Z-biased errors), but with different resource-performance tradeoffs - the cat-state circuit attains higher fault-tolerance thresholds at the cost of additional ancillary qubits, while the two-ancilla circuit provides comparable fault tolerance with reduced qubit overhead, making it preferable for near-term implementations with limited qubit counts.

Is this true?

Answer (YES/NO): NO